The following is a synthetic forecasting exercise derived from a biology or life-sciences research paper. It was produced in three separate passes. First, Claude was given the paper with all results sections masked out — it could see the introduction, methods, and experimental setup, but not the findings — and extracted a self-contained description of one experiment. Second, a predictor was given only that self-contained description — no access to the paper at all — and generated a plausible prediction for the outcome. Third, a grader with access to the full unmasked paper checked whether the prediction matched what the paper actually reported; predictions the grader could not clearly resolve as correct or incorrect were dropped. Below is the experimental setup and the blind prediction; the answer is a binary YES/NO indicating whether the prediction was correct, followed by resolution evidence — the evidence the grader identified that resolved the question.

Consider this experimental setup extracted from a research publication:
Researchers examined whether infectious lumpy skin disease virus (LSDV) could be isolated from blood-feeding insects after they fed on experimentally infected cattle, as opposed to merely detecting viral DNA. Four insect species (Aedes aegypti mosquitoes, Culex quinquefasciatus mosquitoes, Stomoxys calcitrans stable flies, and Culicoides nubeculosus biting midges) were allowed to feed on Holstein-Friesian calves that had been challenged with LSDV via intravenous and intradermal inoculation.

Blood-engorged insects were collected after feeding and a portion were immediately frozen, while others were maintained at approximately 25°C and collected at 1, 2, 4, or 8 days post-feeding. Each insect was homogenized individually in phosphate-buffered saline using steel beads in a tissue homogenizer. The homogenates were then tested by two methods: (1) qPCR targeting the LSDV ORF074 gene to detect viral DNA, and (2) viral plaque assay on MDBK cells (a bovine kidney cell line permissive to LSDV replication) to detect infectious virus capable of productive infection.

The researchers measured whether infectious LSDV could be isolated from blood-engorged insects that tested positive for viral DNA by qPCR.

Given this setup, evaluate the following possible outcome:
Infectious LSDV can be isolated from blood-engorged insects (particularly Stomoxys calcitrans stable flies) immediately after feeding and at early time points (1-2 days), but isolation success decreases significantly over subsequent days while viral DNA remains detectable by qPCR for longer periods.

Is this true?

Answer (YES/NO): NO